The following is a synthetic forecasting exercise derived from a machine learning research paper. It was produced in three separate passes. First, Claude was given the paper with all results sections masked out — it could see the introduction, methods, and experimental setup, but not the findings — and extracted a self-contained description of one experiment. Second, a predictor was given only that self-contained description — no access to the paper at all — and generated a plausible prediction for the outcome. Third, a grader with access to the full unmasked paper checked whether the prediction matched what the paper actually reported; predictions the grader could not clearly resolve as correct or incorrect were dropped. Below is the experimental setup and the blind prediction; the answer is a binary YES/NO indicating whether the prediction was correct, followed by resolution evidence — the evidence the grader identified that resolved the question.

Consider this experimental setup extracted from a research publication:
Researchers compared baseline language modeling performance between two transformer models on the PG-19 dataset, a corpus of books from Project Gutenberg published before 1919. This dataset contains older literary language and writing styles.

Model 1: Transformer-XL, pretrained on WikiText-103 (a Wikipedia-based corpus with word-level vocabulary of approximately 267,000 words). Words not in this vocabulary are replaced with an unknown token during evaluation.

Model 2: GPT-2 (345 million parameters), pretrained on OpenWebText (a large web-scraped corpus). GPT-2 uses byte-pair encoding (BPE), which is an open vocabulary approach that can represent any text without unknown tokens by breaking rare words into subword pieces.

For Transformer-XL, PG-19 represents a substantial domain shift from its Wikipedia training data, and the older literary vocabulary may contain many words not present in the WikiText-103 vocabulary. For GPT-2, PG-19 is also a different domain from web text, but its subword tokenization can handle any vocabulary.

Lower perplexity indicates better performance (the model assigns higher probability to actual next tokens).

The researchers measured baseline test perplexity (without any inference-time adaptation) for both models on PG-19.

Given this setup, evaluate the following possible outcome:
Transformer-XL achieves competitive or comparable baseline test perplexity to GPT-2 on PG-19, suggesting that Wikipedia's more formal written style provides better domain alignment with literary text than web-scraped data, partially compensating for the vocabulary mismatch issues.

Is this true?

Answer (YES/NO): NO